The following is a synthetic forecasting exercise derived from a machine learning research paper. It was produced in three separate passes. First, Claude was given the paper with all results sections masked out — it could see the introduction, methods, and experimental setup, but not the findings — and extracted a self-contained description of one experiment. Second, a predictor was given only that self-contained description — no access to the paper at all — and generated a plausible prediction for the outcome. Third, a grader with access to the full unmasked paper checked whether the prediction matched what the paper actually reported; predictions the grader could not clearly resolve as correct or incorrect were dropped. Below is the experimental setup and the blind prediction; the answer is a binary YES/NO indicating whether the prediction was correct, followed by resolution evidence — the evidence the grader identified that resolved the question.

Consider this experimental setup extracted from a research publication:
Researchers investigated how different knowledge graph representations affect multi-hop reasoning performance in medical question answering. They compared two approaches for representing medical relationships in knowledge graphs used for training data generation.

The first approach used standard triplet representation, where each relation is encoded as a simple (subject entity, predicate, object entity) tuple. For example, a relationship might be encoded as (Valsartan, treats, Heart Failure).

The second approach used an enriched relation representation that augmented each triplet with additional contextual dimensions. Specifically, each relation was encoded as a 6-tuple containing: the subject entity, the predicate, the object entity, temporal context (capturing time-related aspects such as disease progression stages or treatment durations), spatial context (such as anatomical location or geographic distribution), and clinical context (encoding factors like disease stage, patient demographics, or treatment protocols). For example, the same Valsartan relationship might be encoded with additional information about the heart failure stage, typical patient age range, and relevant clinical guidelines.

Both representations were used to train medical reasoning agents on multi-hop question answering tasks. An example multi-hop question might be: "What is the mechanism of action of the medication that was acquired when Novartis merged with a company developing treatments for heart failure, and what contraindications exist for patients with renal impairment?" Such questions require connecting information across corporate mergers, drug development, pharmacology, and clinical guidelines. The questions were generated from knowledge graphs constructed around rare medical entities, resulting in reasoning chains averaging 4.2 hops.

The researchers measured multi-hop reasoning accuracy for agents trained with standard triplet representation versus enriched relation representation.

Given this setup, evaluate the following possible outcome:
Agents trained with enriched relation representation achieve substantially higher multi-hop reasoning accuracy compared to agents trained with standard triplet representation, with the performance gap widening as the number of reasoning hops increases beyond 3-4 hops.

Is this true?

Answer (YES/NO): NO